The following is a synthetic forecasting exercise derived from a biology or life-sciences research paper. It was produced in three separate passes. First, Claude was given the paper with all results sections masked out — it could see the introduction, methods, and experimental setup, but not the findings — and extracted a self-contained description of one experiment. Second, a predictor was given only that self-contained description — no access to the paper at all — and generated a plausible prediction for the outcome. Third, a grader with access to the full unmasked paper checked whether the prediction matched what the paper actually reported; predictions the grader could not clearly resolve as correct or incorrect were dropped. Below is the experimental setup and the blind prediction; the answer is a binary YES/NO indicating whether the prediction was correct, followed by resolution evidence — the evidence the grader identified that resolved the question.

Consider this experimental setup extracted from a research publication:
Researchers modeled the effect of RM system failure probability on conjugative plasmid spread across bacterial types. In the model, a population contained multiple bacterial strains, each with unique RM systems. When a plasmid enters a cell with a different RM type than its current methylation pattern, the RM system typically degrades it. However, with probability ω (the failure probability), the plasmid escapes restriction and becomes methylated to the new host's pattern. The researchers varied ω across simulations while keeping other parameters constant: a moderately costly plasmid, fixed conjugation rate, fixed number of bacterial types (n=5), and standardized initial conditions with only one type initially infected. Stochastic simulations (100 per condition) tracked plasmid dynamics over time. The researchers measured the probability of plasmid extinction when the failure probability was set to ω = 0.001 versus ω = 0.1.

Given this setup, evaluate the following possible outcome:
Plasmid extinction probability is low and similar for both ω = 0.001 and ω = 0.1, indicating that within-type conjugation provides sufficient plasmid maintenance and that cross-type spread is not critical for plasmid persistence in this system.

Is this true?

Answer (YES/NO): NO